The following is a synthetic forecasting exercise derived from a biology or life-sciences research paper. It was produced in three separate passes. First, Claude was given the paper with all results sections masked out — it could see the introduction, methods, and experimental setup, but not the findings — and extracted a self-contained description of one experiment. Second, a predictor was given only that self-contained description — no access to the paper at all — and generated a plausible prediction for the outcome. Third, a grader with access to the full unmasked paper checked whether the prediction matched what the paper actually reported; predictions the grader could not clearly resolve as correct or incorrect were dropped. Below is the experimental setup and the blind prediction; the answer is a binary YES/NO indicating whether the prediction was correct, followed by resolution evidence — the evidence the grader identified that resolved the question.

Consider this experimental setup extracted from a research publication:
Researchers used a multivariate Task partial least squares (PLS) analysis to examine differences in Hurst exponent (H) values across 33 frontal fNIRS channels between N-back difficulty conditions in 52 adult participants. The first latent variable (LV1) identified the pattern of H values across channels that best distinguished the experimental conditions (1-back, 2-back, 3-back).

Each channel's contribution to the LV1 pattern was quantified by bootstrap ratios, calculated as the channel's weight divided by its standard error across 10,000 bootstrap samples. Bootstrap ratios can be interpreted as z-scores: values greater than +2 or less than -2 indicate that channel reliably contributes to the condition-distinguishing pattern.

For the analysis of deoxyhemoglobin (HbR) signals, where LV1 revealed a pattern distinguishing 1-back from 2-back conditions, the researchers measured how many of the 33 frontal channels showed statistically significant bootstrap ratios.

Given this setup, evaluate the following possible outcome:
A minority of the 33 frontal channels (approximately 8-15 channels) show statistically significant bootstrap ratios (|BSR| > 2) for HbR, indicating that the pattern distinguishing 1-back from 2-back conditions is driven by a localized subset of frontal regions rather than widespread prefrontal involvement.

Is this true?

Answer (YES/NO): YES